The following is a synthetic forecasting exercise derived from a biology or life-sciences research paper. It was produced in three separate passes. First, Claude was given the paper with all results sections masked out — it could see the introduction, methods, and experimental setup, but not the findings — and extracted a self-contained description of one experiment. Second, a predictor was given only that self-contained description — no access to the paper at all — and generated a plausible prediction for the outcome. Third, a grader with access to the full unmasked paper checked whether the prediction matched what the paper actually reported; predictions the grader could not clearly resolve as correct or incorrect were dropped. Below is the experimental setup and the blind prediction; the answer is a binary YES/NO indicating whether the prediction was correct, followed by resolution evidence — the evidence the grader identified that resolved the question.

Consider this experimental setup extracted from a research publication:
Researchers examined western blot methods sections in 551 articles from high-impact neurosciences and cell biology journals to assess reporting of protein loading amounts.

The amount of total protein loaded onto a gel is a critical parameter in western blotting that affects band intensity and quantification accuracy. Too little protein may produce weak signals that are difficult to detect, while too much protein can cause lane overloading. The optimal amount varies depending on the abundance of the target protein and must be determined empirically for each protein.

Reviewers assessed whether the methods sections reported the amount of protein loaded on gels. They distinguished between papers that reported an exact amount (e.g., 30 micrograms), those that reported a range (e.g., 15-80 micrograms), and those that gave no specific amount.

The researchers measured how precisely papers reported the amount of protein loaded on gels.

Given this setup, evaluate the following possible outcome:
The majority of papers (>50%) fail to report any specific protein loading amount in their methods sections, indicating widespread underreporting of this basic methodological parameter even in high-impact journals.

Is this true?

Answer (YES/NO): YES